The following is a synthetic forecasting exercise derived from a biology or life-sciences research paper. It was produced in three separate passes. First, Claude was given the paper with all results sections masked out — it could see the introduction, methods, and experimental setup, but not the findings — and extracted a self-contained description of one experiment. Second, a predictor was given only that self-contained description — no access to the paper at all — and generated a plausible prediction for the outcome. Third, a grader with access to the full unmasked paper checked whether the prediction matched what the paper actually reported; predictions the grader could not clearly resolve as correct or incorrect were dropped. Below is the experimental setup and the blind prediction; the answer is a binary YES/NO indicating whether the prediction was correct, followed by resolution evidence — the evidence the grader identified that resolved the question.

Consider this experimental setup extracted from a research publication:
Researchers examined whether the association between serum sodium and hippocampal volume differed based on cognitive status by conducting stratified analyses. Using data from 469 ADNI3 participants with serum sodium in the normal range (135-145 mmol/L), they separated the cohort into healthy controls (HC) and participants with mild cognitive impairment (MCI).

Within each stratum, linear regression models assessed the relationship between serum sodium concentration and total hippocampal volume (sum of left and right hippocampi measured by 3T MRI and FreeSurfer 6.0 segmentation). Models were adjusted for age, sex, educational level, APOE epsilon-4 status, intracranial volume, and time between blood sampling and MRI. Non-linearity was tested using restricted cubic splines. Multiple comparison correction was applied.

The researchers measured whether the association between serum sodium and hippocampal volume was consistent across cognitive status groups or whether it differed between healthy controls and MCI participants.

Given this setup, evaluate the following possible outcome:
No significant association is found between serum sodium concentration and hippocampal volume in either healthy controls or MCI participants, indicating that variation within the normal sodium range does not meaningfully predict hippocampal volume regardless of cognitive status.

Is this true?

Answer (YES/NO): NO